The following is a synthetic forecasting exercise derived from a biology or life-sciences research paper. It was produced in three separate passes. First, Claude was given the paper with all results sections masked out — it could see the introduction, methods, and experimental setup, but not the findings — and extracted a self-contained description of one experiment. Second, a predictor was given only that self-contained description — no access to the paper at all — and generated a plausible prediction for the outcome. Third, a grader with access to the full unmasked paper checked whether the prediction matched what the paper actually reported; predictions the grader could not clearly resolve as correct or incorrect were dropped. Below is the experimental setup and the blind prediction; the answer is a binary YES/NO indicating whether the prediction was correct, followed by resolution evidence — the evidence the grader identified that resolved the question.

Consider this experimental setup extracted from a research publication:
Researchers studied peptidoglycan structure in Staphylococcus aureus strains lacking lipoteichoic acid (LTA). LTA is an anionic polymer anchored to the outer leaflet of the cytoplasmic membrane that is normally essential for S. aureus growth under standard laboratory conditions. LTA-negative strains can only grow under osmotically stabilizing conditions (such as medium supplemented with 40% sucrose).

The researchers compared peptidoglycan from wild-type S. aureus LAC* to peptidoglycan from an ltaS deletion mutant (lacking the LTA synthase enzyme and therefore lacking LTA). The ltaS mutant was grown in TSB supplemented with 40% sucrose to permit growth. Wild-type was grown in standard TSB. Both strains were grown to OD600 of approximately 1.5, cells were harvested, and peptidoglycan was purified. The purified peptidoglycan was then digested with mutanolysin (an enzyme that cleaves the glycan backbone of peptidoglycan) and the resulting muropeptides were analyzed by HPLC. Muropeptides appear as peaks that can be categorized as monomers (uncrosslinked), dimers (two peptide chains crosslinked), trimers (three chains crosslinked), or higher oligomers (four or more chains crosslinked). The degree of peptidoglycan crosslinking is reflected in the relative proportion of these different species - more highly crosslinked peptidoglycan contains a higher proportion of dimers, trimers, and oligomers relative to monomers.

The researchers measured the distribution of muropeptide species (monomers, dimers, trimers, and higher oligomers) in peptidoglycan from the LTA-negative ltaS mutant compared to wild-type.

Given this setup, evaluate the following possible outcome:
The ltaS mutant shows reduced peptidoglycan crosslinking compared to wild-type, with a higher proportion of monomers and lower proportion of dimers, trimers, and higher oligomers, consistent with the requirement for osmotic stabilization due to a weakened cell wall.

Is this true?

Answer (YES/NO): YES